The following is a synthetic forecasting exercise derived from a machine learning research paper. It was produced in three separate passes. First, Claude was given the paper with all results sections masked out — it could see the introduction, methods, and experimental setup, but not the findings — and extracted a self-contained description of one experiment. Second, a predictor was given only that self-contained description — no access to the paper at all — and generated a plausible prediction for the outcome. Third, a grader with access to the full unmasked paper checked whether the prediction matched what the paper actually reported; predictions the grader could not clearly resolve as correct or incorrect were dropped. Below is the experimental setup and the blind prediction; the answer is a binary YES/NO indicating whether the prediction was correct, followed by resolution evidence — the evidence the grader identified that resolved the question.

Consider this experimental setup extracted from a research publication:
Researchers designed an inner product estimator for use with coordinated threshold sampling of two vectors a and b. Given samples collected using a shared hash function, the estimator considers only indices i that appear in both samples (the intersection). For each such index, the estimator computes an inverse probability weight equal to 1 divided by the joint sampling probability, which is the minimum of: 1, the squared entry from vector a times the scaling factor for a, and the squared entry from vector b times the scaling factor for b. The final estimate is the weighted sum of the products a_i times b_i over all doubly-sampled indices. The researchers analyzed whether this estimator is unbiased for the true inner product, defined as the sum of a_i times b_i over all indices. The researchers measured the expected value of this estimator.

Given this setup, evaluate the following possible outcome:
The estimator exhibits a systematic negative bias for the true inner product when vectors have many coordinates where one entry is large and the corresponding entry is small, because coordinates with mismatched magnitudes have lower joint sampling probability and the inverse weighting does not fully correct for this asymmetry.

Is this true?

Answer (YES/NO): NO